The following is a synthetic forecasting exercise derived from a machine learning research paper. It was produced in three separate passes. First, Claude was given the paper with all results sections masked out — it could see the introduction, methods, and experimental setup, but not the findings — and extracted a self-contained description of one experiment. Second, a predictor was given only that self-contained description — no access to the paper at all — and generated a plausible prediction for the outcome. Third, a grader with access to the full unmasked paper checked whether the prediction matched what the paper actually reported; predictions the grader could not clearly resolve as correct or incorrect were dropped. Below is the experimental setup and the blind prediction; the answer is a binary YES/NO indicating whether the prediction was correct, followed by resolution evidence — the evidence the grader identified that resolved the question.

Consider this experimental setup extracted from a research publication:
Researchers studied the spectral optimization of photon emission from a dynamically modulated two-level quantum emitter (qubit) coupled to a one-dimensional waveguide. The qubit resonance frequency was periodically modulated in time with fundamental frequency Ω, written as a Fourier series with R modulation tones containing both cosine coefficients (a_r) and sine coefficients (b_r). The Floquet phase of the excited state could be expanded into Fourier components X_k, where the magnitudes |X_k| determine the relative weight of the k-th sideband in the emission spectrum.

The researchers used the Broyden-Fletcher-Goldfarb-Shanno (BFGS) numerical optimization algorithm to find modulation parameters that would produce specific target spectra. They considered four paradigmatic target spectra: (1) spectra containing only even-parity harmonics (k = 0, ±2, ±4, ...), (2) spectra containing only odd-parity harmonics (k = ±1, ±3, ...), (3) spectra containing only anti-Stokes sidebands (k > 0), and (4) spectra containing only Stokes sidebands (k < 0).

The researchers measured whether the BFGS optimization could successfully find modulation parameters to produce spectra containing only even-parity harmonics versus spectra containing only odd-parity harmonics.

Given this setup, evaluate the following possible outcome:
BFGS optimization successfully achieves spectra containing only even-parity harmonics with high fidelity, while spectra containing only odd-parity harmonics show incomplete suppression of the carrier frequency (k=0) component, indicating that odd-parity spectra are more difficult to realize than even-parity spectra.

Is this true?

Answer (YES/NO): NO